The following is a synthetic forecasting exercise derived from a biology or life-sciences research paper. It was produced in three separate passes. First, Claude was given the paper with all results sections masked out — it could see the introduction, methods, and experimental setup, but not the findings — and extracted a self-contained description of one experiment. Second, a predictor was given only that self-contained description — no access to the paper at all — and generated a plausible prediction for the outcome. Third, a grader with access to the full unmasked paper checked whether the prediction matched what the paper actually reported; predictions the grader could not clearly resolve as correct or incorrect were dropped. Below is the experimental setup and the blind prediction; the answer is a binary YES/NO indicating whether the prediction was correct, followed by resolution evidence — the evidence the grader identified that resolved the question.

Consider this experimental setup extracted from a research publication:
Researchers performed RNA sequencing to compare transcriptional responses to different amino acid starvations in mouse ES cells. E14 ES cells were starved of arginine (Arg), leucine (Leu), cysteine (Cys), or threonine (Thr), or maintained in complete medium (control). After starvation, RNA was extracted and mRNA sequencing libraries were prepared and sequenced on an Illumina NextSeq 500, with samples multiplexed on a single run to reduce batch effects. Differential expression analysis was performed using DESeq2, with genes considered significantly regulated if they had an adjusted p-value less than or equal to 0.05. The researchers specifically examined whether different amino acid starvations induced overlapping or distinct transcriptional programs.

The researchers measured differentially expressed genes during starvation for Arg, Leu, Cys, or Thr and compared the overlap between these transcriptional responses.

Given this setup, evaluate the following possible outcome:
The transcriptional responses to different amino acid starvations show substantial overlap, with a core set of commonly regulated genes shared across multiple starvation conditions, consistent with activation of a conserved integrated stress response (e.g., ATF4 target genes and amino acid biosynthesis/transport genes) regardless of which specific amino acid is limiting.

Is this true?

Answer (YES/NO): NO